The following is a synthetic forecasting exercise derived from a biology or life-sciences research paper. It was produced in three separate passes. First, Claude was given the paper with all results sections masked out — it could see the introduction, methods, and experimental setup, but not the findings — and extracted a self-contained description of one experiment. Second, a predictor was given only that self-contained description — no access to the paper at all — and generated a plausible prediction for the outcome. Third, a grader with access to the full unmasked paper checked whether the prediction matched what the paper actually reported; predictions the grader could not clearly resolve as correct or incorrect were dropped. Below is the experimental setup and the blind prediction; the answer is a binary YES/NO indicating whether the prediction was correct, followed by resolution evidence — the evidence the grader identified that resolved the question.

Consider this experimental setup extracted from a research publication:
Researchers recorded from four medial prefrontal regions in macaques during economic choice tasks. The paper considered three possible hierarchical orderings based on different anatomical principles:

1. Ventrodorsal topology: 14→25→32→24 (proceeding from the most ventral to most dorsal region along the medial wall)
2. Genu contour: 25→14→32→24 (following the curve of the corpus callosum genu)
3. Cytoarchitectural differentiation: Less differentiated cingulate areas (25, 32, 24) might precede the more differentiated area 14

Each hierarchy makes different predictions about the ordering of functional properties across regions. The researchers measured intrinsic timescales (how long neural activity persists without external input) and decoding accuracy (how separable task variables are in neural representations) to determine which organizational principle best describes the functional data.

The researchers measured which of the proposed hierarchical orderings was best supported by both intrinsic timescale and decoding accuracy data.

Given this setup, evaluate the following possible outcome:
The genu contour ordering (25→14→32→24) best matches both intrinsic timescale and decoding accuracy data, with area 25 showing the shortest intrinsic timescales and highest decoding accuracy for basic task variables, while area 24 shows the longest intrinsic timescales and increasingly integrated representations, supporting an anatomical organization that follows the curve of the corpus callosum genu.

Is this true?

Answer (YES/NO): NO